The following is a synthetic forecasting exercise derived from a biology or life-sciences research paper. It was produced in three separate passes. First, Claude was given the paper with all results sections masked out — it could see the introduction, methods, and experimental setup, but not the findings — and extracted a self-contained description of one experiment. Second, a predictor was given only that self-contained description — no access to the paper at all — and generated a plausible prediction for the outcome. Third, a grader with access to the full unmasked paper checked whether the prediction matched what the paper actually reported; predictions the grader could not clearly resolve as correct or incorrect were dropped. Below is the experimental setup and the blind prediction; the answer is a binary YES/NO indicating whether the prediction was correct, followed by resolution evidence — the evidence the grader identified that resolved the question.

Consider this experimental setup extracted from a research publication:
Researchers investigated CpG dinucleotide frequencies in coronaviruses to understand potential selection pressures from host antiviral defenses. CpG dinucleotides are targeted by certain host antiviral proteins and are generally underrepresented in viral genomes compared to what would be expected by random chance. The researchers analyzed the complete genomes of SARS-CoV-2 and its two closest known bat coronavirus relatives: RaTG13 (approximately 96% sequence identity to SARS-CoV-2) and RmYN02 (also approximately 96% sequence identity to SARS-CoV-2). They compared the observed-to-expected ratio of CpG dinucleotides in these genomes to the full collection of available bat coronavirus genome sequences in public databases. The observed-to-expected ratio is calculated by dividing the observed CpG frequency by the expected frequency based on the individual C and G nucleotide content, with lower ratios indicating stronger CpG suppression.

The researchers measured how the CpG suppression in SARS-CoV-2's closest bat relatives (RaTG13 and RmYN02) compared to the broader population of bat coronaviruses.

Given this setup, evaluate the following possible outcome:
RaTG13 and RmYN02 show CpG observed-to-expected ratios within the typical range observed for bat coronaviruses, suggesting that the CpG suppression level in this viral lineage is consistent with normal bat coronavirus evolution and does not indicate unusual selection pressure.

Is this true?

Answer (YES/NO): NO